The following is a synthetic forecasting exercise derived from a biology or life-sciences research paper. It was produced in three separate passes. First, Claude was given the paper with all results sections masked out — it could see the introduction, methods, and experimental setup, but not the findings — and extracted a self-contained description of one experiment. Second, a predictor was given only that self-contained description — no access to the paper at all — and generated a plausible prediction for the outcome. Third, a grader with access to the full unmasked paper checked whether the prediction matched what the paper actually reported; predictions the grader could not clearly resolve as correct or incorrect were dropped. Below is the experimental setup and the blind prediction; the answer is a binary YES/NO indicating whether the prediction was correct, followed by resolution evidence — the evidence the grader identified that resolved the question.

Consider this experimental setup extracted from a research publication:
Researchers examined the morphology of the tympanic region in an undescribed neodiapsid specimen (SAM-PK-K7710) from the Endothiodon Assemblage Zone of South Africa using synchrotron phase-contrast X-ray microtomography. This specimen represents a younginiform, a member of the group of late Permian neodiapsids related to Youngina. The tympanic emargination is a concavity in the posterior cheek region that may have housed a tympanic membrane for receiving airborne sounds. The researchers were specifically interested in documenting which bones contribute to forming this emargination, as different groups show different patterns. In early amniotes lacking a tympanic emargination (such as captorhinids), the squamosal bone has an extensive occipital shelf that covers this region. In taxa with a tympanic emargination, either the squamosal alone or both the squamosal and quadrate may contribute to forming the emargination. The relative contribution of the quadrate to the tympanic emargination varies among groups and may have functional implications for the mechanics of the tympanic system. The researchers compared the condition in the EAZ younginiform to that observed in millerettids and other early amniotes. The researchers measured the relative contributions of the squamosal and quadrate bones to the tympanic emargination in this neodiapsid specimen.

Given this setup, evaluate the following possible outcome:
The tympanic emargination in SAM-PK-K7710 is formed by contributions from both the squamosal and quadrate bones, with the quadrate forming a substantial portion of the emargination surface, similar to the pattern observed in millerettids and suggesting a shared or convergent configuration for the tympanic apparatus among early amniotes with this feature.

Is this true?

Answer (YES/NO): NO